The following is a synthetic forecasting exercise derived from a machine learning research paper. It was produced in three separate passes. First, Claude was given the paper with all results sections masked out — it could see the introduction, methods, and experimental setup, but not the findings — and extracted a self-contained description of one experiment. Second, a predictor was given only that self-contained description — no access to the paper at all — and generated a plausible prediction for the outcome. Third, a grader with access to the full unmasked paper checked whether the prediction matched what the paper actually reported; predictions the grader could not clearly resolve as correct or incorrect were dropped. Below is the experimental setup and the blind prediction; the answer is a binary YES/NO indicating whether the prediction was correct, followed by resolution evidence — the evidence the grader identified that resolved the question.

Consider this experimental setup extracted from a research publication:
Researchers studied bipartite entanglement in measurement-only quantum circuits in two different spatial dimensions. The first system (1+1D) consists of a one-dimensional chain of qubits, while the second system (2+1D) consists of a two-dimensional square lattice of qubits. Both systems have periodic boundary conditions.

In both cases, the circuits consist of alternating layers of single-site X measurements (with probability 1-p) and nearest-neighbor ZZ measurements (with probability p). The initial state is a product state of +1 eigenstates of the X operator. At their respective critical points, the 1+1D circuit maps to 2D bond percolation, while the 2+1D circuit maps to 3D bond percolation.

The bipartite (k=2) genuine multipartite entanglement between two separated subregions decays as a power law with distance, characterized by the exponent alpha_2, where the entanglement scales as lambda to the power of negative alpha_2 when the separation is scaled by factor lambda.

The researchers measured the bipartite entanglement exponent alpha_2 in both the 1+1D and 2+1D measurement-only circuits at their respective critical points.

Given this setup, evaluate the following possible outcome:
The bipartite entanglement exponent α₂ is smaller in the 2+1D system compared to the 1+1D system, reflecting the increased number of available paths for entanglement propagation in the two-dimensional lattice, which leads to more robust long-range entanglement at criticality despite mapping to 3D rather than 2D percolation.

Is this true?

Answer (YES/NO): NO